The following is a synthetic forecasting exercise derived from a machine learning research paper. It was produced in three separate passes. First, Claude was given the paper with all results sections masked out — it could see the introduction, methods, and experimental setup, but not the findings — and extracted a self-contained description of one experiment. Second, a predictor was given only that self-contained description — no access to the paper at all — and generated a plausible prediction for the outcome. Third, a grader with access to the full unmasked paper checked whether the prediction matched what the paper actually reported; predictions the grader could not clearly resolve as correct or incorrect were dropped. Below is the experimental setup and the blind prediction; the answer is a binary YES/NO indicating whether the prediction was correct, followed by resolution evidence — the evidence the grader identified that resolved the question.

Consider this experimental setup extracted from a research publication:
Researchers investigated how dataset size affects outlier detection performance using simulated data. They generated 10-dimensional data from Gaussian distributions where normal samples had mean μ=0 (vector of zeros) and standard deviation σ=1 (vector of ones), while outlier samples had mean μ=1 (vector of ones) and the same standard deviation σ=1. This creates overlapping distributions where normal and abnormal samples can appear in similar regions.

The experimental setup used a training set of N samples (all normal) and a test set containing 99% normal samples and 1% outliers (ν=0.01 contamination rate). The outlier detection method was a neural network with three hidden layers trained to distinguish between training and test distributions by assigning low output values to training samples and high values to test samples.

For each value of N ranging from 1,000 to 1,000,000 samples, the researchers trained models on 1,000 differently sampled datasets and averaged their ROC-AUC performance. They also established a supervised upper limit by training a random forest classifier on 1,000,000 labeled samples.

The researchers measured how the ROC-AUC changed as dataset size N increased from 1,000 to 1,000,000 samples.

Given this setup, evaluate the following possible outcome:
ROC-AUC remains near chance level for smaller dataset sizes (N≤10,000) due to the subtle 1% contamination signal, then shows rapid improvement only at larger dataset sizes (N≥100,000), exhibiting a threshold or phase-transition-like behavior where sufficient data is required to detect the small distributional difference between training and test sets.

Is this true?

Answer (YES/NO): NO